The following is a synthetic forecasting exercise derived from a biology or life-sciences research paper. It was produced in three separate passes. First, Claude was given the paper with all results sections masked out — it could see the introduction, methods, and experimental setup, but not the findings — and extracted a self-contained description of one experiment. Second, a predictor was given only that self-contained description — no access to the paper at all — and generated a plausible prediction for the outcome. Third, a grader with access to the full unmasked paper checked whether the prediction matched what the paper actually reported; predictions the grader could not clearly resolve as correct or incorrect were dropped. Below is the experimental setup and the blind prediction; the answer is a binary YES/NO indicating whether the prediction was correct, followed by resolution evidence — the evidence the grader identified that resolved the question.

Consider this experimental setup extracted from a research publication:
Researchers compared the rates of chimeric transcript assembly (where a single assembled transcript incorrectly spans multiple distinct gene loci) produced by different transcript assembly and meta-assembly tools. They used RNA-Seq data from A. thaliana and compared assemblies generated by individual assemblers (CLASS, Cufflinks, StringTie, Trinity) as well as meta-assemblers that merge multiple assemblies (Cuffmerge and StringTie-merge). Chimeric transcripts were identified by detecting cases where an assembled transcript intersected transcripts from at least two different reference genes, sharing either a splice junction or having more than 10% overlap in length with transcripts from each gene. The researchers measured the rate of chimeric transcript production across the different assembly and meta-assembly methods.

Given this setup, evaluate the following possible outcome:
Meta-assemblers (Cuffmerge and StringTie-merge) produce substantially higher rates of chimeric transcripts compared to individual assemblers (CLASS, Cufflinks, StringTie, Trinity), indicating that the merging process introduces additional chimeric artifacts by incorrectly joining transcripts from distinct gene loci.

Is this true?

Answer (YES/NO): YES